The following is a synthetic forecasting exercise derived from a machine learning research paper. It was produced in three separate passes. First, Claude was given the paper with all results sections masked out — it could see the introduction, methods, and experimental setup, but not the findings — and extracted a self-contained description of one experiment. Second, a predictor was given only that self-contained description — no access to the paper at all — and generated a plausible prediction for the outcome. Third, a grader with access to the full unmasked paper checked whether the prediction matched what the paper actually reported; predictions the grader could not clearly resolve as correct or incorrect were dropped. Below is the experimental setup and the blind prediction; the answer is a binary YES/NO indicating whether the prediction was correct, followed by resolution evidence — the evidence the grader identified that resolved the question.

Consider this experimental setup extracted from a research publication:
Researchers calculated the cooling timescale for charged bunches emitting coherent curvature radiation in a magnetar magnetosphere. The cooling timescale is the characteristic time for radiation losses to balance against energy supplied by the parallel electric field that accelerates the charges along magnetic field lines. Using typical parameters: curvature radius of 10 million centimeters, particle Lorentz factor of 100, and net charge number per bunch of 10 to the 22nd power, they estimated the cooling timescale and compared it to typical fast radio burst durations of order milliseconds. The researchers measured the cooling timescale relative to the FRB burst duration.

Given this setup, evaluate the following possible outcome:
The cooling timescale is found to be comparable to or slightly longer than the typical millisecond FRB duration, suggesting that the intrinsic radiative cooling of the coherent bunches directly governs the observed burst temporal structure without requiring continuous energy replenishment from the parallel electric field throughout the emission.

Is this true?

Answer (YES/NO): NO